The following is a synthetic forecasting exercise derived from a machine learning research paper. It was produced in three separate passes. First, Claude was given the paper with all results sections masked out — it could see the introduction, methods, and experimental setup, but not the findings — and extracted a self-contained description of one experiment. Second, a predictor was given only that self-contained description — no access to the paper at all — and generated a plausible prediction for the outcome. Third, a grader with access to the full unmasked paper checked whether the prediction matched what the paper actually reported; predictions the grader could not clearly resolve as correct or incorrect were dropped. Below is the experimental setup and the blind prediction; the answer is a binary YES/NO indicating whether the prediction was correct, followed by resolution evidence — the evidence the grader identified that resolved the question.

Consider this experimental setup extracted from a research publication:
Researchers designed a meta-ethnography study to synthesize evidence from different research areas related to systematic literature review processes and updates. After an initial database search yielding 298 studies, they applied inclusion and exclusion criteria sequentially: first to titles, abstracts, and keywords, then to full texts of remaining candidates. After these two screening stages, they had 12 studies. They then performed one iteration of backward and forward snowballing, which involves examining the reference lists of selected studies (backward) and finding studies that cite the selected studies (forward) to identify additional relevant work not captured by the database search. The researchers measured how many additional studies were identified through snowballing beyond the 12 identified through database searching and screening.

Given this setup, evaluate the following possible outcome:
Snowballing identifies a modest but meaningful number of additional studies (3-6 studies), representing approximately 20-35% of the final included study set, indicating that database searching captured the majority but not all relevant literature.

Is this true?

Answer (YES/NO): YES